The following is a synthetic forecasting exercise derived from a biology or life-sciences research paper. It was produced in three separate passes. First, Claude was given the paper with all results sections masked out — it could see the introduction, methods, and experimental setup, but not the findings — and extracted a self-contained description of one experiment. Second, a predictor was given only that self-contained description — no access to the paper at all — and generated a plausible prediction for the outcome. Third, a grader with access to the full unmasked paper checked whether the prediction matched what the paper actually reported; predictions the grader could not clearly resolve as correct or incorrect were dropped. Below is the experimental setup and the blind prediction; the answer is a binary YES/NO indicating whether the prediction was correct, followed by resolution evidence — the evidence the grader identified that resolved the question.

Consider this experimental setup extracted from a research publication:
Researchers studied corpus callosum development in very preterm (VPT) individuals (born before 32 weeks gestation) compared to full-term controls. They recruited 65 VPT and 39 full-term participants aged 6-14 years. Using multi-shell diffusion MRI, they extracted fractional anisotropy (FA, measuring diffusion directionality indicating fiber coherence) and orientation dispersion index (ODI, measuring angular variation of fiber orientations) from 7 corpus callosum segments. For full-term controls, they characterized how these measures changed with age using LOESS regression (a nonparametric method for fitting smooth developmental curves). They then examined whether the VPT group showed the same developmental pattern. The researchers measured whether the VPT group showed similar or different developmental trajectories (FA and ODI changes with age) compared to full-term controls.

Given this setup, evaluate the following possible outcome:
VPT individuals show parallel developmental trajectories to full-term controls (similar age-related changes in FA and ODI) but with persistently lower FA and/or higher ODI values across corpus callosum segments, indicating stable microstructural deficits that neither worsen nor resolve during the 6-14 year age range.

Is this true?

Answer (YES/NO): NO